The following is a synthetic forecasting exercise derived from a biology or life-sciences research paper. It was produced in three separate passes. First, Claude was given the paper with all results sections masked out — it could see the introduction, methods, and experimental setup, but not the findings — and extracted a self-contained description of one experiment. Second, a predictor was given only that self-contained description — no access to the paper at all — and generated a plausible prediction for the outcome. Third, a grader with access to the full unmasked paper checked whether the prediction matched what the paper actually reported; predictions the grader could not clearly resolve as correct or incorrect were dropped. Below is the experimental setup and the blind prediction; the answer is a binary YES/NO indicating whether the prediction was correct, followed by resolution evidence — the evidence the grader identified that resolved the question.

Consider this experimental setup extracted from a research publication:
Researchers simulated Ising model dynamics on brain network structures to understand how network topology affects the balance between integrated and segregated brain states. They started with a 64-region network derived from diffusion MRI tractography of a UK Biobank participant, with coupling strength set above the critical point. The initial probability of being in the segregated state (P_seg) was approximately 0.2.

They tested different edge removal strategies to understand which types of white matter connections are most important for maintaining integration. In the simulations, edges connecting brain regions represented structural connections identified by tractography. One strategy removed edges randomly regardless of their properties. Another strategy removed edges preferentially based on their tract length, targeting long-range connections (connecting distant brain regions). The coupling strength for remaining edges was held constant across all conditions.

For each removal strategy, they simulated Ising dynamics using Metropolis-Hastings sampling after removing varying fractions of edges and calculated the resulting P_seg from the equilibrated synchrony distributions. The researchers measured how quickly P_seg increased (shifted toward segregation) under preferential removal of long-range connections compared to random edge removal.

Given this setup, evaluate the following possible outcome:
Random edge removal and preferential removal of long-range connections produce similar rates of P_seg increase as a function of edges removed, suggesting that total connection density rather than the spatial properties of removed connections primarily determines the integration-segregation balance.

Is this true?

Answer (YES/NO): YES